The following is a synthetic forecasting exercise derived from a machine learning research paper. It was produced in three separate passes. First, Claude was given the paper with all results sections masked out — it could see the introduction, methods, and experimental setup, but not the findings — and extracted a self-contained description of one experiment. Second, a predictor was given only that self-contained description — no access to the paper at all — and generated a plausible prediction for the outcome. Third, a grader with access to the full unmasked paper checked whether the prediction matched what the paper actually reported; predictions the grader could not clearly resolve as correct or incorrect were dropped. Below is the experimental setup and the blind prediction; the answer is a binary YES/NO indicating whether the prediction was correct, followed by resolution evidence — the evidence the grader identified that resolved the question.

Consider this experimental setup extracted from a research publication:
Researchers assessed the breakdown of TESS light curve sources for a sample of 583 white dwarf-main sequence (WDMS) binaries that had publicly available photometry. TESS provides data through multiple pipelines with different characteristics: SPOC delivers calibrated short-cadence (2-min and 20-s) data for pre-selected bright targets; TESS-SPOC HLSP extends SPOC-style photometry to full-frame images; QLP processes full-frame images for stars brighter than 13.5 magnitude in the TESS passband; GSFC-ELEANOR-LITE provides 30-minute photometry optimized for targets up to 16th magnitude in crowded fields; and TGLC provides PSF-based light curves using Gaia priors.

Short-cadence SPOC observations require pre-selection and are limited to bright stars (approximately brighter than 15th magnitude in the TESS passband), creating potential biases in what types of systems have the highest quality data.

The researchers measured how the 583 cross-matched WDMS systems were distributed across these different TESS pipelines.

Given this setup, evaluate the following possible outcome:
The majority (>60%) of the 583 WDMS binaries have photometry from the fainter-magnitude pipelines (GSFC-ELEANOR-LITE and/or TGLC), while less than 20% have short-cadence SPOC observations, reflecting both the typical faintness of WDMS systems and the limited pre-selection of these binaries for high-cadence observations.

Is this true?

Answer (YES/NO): NO